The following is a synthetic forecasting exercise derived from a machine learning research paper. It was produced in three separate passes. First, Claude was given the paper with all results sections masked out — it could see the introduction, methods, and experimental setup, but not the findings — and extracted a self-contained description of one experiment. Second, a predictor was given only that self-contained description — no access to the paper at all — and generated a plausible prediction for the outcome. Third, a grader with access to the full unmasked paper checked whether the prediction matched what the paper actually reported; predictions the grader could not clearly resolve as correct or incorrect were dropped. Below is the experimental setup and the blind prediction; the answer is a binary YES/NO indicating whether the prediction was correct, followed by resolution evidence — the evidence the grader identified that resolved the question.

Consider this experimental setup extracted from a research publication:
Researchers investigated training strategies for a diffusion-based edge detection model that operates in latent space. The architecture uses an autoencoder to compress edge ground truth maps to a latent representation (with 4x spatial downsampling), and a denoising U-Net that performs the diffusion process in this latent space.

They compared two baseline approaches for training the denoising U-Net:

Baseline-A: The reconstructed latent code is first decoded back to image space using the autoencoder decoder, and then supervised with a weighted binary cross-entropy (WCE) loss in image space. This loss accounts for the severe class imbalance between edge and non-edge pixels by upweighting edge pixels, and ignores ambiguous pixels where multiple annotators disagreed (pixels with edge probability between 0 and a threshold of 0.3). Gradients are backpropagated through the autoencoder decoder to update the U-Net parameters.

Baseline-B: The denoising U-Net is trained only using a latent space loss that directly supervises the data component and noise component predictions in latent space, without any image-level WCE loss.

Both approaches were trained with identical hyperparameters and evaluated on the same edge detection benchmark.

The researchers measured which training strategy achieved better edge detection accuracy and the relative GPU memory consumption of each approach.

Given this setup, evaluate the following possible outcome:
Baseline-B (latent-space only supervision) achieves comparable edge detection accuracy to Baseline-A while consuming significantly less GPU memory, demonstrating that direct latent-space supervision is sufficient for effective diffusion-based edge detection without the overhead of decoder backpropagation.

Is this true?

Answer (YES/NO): NO